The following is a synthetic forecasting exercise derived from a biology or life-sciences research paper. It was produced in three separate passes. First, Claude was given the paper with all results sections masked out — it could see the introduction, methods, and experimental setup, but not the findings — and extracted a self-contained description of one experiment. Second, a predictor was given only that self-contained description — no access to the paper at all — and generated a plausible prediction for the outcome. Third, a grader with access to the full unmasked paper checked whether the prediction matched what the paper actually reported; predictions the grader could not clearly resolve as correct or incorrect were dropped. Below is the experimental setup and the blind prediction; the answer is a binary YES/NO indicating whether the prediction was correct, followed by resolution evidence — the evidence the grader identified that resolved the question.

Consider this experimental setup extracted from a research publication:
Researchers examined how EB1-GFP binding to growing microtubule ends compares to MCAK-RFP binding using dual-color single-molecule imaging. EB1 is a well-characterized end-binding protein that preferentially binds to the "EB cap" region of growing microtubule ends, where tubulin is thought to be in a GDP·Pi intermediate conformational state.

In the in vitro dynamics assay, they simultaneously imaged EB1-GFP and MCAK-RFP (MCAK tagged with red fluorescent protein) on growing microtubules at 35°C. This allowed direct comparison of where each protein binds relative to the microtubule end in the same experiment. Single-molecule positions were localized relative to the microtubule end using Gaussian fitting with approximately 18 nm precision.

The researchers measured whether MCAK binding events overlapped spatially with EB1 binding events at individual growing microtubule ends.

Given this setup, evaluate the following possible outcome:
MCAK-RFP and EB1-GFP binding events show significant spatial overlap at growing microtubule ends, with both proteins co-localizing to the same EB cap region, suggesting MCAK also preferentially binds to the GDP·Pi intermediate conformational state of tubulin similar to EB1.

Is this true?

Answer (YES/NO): YES